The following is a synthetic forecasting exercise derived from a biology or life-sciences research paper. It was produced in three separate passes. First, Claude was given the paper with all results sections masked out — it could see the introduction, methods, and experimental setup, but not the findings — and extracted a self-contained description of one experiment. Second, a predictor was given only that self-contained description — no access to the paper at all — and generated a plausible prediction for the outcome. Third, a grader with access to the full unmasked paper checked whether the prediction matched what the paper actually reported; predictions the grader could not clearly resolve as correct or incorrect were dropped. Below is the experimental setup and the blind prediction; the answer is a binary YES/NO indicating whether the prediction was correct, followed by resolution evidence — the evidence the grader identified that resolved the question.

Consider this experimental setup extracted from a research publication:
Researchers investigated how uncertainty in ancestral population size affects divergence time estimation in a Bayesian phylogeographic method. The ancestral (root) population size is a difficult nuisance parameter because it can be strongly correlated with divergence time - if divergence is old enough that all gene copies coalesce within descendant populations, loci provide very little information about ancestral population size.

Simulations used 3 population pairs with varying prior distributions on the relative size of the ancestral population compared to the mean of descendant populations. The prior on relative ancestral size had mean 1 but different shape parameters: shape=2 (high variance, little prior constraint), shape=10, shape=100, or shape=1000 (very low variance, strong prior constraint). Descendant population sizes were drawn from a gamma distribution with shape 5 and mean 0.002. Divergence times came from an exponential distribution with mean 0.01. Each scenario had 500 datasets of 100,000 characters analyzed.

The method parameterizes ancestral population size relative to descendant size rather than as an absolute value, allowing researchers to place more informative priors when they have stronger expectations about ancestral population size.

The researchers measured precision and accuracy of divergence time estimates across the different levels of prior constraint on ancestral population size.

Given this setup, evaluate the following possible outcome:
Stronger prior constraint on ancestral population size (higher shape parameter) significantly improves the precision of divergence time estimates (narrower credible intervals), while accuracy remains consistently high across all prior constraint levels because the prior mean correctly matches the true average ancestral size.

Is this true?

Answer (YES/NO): YES